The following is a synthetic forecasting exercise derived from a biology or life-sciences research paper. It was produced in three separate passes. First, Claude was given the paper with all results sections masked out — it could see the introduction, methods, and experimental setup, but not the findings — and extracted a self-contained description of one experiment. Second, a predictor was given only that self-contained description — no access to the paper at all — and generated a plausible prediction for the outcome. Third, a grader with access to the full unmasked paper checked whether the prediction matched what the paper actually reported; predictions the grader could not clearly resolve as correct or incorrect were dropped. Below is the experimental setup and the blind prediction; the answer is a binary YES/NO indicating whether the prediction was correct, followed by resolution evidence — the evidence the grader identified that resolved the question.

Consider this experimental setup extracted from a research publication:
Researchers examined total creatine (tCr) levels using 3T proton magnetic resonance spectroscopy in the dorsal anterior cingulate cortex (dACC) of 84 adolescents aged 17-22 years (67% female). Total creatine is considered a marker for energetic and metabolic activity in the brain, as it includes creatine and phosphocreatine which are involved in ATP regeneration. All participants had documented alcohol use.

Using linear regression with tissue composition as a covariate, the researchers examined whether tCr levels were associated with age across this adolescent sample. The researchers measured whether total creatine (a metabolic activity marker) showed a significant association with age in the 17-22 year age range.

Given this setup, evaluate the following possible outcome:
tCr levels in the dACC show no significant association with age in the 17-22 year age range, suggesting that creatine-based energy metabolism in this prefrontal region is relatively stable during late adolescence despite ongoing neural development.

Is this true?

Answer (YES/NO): YES